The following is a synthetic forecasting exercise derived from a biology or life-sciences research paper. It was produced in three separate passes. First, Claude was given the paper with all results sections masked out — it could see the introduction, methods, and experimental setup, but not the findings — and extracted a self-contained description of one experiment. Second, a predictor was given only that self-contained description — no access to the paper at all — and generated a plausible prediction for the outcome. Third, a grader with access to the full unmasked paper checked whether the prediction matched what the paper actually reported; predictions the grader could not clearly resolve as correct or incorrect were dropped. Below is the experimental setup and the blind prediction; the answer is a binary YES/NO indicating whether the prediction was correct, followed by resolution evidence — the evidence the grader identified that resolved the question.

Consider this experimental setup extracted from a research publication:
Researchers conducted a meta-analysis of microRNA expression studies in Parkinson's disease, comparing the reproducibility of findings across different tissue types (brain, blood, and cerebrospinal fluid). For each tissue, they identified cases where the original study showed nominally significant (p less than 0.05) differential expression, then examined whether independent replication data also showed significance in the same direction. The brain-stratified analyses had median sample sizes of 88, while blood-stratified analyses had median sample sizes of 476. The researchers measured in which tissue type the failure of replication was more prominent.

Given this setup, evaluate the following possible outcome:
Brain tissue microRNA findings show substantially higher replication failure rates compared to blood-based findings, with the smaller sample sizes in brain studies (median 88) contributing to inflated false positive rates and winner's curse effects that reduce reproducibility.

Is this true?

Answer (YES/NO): YES